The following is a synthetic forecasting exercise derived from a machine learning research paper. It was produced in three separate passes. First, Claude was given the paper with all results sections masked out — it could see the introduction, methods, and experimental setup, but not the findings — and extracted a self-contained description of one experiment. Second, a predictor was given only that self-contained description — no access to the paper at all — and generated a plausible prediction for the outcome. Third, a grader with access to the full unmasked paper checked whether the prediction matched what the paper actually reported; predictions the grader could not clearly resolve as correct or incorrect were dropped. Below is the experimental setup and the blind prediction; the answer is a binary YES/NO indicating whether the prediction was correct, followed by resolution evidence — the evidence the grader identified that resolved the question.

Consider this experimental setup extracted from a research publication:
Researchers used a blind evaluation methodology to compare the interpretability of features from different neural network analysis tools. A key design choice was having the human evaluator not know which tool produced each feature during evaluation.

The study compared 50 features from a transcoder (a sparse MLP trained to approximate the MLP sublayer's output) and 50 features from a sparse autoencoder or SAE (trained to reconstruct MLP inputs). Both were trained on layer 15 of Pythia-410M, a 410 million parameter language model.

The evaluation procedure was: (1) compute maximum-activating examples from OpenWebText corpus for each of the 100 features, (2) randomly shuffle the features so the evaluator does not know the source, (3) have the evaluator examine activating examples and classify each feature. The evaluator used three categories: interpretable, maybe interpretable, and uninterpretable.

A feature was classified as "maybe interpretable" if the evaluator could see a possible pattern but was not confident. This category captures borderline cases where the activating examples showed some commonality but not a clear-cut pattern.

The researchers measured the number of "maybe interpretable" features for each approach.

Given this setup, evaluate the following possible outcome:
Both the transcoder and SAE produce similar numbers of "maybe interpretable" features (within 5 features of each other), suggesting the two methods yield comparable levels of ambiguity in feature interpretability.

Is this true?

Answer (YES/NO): YES